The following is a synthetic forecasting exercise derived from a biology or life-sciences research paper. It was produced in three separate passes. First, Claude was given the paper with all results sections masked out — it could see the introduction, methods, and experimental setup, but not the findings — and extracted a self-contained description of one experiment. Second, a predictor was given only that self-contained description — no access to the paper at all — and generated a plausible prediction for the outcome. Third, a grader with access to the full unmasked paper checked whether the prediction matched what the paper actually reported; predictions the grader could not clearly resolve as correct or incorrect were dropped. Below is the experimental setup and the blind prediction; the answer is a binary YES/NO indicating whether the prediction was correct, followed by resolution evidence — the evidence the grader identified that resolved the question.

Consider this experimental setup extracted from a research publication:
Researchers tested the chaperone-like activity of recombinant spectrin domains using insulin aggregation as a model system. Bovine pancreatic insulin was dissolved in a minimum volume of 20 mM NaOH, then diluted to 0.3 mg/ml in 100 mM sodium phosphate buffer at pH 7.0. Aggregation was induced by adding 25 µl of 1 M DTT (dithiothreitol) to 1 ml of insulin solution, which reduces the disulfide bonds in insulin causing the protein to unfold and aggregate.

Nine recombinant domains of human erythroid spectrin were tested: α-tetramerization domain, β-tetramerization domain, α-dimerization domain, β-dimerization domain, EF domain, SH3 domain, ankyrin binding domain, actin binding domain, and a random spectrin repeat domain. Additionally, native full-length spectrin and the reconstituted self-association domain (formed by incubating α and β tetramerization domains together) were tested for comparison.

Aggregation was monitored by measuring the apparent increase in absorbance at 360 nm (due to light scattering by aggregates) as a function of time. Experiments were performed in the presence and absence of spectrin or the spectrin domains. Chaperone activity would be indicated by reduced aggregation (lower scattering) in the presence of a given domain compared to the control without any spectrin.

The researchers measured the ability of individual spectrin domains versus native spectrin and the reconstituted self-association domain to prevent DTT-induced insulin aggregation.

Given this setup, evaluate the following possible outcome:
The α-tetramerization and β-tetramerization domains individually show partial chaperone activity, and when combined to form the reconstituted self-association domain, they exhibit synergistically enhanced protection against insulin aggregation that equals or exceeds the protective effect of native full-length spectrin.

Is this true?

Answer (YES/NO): NO